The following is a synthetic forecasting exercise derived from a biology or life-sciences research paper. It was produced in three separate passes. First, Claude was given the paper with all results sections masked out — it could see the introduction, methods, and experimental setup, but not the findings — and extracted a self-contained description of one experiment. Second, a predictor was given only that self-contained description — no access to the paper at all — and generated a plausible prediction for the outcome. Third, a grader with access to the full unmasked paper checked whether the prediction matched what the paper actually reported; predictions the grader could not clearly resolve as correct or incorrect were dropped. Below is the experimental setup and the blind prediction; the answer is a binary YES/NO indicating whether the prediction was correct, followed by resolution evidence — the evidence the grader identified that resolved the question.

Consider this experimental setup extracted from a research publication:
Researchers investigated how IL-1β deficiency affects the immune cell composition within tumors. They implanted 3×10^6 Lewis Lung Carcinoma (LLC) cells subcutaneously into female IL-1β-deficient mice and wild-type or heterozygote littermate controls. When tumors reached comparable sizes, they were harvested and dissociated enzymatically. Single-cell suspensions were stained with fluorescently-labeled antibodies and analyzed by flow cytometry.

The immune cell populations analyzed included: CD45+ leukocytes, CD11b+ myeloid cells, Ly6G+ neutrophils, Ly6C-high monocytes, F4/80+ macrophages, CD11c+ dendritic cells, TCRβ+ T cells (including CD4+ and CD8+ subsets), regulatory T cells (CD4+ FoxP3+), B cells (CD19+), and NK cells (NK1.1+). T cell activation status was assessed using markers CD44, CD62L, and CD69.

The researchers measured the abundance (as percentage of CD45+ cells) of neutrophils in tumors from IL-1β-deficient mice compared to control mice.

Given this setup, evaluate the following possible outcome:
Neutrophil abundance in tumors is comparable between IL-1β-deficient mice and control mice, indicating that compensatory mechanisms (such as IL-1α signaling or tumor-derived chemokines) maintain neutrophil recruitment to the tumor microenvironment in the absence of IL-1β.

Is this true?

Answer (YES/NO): NO